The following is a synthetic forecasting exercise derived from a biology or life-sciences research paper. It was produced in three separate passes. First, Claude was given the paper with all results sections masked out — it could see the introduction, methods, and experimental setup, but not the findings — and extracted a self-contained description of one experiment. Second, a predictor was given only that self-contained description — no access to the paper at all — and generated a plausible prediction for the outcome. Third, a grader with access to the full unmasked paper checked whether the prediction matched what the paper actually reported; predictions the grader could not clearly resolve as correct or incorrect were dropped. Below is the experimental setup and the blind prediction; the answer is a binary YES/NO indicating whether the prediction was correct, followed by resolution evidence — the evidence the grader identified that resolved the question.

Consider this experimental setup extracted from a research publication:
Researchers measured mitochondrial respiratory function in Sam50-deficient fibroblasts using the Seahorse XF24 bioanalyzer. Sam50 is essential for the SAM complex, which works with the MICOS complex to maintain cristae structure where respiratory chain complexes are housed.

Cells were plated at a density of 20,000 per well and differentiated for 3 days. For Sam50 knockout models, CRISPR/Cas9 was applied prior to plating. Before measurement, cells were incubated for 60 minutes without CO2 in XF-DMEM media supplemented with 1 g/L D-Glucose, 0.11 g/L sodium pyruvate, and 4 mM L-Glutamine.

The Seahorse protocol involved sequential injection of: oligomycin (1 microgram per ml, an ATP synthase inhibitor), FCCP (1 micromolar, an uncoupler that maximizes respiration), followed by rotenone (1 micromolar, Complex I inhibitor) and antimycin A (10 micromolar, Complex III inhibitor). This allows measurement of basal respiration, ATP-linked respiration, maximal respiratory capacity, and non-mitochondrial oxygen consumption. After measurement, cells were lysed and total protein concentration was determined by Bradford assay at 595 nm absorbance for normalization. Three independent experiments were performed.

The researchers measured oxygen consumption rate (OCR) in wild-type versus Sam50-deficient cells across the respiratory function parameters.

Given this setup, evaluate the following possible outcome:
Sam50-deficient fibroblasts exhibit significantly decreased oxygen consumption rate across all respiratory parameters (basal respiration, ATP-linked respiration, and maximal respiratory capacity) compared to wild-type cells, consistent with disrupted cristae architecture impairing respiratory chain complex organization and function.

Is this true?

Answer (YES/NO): YES